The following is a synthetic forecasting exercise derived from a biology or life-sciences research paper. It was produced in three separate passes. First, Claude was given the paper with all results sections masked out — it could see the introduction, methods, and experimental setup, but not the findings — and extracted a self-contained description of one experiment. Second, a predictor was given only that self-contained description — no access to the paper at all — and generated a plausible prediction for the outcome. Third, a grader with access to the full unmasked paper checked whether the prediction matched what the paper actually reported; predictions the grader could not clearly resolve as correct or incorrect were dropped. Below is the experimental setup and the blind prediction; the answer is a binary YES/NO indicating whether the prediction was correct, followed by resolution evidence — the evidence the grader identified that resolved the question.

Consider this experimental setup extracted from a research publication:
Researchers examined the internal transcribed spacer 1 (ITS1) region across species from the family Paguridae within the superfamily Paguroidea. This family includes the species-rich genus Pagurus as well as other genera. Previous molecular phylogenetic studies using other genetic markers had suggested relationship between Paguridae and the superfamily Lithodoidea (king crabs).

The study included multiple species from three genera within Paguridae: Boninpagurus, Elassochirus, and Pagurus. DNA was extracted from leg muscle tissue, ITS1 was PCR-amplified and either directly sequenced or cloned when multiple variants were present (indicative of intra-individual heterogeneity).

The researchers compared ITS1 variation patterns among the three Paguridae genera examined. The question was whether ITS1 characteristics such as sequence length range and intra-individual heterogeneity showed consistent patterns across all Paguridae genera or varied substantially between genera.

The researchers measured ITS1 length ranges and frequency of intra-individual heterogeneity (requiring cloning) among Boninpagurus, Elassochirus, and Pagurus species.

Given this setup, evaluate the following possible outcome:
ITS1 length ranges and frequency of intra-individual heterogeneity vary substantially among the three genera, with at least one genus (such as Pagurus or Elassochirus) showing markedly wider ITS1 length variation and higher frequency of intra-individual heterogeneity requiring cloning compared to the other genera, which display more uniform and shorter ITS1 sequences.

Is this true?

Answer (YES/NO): NO